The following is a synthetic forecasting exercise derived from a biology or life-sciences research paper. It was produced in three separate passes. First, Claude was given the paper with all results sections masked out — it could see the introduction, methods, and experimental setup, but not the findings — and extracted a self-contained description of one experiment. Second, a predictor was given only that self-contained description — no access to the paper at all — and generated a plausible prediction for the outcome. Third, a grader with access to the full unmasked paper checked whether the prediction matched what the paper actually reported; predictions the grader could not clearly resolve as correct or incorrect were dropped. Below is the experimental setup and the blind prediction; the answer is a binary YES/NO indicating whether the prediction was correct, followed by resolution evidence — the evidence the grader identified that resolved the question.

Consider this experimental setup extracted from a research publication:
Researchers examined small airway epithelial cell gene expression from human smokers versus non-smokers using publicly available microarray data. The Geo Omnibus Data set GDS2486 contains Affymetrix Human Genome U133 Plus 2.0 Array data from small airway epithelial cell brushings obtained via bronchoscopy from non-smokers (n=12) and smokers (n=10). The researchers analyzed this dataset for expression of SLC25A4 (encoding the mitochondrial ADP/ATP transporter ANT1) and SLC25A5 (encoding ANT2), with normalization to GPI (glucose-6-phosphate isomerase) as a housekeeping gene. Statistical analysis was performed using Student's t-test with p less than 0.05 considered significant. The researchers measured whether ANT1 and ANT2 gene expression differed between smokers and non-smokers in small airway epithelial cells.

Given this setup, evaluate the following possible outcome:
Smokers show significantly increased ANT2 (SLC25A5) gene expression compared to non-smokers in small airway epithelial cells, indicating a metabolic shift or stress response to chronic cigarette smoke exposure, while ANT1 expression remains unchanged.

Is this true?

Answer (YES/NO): NO